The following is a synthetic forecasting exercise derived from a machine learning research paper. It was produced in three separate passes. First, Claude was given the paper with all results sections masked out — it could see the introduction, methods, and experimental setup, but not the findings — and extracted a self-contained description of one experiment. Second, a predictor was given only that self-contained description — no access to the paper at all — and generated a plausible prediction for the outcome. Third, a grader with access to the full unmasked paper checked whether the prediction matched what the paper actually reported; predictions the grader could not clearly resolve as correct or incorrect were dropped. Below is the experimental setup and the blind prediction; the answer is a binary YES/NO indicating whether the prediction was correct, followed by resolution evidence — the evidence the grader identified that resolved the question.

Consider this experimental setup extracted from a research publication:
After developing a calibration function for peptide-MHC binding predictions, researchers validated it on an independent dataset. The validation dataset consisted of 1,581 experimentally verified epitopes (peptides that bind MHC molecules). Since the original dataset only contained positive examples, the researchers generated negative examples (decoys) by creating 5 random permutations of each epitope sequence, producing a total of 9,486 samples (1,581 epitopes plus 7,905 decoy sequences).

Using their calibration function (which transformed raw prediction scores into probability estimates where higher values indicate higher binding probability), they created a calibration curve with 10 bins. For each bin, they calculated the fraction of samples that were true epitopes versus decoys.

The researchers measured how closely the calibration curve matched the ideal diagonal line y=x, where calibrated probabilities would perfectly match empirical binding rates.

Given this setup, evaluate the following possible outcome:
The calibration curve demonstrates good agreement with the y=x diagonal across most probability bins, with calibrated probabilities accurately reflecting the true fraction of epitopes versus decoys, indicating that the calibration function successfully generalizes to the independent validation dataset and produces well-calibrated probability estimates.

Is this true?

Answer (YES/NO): YES